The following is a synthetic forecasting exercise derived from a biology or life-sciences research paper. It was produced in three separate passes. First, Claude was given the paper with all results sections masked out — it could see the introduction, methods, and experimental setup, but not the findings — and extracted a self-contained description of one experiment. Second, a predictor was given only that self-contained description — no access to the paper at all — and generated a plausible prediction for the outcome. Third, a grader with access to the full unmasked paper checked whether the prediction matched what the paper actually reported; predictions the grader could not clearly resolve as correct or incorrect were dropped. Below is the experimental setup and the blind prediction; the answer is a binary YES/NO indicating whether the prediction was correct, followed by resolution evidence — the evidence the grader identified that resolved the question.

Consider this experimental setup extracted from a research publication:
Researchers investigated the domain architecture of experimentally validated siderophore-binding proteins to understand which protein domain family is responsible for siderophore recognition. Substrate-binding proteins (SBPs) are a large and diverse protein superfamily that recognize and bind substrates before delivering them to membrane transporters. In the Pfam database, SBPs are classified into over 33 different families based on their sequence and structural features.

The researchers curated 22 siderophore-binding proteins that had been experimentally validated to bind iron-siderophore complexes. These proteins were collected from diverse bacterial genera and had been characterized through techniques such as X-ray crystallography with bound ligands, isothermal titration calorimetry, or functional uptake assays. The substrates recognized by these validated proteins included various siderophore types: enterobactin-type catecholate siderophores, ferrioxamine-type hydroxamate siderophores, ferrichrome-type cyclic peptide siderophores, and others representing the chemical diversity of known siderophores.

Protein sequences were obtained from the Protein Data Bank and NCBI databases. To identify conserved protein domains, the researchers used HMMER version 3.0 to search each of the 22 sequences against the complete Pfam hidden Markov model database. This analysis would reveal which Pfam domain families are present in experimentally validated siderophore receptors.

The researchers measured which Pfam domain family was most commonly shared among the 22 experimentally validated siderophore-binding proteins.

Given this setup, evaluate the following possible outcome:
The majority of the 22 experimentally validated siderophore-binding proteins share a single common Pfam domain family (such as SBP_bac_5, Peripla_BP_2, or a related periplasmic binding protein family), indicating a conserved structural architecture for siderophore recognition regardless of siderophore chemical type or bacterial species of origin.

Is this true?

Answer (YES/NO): YES